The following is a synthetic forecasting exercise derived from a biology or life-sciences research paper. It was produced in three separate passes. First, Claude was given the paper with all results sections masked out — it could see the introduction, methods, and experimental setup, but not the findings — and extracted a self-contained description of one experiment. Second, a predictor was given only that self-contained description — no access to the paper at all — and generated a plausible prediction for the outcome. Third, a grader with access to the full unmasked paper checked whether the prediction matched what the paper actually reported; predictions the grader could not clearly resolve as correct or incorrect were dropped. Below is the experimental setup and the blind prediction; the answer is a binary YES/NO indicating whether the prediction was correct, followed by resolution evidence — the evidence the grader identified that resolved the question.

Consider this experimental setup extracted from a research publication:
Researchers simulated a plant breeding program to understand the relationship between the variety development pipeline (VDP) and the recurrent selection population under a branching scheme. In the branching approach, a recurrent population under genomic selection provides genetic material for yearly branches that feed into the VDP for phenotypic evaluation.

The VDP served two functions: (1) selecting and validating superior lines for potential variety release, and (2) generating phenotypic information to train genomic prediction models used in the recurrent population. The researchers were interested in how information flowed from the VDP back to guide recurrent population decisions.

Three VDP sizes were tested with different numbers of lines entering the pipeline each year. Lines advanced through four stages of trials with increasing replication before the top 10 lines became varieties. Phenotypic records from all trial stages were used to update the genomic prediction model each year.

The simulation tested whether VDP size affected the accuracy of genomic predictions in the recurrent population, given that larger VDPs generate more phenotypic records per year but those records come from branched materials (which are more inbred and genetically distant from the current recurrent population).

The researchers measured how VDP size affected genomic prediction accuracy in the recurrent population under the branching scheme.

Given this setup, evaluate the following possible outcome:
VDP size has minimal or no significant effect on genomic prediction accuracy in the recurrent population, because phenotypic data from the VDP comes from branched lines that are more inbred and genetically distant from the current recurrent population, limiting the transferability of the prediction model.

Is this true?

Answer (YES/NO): NO